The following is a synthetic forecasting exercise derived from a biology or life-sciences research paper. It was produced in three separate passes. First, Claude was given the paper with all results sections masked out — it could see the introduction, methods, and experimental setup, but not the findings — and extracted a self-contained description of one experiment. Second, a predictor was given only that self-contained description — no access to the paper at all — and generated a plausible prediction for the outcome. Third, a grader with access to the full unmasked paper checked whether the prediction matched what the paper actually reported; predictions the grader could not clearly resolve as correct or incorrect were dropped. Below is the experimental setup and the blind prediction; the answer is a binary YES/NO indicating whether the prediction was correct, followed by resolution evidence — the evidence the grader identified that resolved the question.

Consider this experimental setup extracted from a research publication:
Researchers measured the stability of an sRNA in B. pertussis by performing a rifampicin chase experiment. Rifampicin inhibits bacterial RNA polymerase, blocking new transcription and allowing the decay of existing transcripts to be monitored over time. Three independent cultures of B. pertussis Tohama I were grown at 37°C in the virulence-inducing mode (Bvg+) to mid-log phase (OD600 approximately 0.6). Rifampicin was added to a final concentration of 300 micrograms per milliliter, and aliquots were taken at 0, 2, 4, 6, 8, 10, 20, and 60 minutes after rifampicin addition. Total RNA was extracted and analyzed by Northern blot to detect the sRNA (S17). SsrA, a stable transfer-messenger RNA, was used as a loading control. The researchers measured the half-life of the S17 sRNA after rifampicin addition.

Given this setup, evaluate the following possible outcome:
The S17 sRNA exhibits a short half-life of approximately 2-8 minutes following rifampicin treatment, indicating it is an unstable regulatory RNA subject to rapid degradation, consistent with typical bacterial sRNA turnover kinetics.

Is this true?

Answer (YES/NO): NO